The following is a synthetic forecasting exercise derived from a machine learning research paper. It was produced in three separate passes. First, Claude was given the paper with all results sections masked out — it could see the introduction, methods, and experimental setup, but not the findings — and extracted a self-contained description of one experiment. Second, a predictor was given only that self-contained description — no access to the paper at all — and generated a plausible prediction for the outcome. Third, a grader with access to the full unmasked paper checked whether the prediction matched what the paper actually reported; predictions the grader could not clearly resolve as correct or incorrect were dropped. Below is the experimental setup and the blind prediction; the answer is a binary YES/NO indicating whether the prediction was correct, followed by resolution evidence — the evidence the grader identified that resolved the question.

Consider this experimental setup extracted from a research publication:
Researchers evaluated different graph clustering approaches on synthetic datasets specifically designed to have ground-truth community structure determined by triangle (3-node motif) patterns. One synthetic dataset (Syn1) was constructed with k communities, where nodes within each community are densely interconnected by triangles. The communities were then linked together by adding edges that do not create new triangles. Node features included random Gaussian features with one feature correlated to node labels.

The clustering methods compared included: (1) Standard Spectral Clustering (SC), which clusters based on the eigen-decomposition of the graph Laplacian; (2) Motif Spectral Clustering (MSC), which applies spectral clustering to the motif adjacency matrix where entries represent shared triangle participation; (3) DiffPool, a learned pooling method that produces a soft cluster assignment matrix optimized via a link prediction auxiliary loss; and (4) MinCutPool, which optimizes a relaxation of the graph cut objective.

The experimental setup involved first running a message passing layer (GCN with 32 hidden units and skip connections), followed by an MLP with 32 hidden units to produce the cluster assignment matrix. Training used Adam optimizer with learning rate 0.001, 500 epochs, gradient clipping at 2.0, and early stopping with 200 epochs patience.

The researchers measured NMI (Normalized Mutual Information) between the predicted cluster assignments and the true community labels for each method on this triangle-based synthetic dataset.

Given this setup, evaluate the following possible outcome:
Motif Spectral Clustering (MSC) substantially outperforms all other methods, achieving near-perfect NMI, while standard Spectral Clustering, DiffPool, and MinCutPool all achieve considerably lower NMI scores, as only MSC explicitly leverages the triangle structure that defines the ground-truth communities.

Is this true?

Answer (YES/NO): NO